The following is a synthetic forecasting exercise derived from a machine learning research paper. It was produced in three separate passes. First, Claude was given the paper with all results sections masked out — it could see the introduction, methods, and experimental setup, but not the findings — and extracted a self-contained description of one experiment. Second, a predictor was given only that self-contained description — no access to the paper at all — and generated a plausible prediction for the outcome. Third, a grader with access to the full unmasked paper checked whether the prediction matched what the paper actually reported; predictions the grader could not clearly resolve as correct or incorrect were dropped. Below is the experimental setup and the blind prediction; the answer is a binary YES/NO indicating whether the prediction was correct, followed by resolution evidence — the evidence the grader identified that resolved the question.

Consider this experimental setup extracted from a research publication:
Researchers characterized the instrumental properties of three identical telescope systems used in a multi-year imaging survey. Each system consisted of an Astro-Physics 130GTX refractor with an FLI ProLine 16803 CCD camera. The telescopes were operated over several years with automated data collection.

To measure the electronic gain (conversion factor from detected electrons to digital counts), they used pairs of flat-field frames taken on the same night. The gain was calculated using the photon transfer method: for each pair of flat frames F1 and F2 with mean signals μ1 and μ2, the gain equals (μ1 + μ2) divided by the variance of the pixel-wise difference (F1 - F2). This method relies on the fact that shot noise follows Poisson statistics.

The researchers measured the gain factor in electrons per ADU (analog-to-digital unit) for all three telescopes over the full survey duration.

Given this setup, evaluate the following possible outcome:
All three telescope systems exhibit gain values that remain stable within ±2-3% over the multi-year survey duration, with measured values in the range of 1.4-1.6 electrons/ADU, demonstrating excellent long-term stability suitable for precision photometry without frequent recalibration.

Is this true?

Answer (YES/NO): YES